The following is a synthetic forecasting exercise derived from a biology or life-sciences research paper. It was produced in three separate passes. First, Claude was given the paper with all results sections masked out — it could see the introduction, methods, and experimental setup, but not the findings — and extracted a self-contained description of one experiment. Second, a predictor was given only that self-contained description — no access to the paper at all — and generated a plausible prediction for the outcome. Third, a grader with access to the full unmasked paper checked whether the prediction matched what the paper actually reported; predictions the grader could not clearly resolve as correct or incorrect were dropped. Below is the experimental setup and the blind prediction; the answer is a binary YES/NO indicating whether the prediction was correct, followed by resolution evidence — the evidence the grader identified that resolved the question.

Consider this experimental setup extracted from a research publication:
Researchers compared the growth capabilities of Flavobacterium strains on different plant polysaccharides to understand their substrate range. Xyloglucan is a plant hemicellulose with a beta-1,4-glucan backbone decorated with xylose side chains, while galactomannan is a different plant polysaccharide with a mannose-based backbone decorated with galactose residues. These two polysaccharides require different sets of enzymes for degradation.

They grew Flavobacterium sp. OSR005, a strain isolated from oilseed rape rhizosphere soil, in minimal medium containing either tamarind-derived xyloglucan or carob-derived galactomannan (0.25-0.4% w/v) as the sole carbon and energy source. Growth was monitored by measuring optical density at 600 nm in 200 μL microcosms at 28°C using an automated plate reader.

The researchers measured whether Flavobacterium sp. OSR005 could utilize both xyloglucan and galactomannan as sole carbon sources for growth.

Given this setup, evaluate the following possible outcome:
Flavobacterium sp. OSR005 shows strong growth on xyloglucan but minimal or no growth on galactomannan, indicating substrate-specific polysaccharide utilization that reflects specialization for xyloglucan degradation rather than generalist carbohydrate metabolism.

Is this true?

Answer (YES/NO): NO